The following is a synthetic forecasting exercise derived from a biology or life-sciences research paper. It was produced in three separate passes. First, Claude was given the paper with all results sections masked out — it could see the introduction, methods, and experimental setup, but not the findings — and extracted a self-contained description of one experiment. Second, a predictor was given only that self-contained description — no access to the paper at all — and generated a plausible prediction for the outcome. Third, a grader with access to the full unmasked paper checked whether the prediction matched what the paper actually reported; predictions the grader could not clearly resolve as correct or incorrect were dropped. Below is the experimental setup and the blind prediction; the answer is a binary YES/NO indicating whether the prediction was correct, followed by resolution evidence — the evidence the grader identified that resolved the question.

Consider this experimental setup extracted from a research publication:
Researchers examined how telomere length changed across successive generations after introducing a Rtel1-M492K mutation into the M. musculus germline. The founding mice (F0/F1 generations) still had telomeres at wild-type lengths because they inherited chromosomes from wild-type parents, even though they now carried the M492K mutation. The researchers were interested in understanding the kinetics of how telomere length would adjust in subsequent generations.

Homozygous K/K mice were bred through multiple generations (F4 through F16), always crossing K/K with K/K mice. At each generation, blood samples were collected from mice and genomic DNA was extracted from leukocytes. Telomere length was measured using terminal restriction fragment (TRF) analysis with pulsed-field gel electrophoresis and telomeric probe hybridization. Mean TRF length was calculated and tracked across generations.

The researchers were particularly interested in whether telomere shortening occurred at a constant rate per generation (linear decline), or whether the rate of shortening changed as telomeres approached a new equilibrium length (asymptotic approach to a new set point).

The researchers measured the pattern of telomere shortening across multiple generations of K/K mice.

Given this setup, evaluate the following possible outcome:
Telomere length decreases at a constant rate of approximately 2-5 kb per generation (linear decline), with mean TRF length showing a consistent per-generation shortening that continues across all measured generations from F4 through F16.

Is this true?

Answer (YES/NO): NO